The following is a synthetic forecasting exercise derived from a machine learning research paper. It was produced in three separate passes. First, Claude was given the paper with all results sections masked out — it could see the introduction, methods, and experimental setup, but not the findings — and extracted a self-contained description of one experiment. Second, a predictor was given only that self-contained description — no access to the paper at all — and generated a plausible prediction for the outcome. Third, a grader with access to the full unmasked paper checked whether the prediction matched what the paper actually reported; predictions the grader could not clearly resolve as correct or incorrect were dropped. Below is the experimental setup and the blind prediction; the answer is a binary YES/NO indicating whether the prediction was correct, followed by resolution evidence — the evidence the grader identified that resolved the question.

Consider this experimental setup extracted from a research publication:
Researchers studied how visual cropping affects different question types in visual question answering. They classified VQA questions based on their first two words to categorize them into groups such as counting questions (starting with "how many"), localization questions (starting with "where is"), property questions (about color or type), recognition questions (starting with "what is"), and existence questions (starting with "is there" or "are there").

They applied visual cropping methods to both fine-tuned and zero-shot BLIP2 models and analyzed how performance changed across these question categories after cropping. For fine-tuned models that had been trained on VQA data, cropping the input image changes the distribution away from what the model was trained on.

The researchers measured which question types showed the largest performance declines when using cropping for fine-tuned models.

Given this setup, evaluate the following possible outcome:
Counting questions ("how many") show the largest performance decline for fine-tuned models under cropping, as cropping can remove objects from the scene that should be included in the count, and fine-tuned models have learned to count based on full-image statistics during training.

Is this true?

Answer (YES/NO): YES